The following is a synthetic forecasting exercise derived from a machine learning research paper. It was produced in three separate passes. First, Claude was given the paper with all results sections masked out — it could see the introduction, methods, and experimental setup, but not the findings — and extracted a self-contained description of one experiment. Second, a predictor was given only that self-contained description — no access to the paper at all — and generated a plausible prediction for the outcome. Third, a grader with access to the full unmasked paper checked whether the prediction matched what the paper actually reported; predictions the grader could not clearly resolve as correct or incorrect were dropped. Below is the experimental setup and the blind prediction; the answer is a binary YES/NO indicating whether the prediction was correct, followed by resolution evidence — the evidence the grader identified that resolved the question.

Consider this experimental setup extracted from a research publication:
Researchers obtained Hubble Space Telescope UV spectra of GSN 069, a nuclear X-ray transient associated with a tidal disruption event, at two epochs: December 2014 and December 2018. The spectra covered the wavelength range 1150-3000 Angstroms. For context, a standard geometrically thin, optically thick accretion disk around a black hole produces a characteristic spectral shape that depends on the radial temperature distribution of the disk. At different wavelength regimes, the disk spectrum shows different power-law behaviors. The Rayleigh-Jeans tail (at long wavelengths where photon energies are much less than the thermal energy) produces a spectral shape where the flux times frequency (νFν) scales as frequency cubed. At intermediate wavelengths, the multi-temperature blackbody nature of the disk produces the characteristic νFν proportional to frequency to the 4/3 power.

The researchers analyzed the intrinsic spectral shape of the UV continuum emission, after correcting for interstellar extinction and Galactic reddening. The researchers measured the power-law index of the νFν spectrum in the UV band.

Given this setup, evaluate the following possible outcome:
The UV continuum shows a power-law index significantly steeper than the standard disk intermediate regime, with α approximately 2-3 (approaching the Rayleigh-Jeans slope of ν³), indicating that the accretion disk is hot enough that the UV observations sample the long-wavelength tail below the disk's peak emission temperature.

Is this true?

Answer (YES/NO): NO